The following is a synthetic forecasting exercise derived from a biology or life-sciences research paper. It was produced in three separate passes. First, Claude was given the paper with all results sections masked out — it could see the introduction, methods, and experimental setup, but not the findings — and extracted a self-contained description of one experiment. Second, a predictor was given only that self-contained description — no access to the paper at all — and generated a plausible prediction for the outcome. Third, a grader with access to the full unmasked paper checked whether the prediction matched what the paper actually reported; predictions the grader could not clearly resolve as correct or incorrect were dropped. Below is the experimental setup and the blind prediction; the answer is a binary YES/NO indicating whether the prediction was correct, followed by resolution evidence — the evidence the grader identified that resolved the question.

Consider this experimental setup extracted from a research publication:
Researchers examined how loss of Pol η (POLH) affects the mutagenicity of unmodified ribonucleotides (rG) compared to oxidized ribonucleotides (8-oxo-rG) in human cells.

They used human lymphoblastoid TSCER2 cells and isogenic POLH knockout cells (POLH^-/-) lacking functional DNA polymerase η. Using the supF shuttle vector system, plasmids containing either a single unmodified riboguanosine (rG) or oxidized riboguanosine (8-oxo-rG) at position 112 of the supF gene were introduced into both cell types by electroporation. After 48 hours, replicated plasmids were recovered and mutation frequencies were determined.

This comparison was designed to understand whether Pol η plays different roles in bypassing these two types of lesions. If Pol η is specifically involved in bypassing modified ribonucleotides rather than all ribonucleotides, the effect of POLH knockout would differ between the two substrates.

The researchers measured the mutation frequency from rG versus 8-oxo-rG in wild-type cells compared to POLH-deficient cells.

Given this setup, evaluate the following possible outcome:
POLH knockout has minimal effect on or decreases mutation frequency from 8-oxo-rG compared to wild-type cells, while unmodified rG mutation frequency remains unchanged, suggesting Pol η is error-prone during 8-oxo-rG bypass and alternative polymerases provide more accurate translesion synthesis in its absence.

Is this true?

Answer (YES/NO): NO